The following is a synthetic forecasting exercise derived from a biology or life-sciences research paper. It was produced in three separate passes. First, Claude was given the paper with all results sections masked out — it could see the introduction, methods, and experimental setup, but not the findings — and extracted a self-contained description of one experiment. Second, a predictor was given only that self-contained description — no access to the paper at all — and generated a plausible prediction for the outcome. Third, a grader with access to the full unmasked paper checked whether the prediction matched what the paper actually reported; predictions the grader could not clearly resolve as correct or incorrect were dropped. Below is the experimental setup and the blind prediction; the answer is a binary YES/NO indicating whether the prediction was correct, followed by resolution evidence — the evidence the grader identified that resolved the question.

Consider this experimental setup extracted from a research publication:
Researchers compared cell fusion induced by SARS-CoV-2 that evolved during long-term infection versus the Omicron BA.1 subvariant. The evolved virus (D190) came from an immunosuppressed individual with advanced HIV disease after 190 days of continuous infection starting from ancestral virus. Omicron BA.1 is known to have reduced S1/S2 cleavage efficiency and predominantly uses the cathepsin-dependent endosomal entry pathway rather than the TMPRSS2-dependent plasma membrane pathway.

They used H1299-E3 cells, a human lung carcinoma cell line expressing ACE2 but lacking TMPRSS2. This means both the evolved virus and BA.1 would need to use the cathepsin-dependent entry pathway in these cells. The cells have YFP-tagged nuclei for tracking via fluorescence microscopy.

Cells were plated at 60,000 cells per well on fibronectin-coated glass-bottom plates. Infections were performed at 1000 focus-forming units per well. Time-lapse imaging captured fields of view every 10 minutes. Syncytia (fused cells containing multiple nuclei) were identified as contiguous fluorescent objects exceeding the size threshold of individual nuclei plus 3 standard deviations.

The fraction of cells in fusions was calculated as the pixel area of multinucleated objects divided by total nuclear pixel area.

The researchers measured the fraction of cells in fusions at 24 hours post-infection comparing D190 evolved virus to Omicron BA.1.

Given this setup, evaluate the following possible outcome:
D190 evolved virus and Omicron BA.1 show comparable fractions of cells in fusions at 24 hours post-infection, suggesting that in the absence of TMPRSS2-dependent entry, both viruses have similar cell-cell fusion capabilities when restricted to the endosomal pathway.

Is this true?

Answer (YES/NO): NO